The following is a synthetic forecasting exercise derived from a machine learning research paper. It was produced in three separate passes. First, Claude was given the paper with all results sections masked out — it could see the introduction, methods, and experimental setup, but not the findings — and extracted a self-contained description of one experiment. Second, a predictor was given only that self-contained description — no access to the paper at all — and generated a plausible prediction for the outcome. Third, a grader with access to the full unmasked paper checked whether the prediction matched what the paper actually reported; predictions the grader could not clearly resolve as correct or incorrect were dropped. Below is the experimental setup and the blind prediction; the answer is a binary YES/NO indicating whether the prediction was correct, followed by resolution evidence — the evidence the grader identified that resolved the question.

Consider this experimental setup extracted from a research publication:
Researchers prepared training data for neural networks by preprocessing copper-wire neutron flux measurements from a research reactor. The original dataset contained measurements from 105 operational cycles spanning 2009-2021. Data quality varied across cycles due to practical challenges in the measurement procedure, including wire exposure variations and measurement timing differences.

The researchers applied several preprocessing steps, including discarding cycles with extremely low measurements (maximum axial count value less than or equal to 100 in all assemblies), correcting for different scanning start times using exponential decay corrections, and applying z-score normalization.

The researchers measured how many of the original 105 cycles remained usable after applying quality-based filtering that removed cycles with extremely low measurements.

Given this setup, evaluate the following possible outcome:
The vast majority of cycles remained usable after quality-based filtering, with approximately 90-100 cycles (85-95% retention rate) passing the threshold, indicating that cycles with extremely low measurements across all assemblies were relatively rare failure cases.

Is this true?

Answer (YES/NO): NO